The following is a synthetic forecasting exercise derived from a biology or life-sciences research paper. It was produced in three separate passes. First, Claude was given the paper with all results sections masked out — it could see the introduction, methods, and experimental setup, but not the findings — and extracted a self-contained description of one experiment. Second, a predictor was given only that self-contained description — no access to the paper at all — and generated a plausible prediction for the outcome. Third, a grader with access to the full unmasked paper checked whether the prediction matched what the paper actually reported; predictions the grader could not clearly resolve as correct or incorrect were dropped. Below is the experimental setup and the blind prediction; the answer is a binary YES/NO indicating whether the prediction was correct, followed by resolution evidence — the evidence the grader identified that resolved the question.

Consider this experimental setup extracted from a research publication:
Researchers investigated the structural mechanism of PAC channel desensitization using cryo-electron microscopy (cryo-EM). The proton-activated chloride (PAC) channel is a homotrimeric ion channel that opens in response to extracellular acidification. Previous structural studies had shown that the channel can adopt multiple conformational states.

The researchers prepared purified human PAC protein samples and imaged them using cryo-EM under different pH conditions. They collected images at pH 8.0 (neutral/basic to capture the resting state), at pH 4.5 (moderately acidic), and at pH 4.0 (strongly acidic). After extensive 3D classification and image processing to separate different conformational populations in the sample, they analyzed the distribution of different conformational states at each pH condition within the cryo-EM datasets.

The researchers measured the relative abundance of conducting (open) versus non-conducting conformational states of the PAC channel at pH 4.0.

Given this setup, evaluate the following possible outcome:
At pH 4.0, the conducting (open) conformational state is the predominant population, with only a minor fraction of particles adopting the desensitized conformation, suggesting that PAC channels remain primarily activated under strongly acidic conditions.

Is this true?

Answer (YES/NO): NO